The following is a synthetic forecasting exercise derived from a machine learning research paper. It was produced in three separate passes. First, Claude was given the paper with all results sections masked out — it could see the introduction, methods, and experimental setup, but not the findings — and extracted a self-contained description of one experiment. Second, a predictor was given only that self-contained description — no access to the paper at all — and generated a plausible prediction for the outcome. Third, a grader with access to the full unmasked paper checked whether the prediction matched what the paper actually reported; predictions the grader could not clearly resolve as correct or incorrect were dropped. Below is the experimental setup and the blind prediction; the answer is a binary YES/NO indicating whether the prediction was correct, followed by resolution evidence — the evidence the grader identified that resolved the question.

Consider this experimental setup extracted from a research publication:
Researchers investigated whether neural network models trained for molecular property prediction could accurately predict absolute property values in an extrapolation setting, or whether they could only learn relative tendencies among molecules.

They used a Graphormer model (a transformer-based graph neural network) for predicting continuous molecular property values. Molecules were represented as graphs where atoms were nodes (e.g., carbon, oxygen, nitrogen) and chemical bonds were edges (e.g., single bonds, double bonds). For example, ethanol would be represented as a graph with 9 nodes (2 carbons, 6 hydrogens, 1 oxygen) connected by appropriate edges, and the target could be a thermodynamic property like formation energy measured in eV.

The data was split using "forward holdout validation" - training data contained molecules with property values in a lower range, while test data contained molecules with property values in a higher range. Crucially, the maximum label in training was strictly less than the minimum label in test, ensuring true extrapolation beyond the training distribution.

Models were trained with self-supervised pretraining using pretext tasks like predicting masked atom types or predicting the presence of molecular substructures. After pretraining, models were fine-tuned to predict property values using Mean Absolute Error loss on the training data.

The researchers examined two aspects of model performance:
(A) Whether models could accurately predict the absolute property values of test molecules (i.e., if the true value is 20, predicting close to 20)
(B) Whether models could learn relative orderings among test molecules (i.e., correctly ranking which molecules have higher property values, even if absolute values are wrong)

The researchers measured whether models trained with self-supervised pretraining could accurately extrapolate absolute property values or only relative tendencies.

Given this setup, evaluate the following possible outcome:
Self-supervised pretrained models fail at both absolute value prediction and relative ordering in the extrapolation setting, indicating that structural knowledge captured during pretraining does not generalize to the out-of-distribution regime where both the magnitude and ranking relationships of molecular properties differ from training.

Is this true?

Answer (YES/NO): NO